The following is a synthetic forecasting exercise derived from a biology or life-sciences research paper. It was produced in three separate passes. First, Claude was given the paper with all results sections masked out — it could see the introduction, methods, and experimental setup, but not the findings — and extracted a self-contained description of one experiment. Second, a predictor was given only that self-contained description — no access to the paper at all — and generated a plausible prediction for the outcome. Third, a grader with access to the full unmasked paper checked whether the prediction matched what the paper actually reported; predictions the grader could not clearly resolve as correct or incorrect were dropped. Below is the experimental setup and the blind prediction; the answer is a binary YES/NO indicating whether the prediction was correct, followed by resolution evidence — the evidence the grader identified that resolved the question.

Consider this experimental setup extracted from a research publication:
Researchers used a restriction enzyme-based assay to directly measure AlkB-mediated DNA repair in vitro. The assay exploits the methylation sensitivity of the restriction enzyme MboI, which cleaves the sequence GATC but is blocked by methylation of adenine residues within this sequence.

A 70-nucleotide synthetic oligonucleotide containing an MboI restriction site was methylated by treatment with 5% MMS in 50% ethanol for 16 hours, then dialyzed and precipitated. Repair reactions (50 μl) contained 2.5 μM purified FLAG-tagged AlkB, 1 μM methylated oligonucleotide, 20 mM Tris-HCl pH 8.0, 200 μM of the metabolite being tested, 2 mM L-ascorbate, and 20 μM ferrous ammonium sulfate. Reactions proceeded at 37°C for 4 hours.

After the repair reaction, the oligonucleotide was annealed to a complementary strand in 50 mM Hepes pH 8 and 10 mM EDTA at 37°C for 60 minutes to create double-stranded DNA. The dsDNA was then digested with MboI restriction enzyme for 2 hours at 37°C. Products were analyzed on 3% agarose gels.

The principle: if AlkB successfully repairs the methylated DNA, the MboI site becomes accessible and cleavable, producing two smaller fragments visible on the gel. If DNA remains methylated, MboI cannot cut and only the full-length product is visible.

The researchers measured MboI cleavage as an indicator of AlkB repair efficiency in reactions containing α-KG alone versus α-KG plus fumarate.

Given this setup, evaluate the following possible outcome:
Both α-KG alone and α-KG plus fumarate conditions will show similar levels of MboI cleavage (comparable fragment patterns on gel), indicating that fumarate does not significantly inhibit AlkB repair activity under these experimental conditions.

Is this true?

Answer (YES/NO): NO